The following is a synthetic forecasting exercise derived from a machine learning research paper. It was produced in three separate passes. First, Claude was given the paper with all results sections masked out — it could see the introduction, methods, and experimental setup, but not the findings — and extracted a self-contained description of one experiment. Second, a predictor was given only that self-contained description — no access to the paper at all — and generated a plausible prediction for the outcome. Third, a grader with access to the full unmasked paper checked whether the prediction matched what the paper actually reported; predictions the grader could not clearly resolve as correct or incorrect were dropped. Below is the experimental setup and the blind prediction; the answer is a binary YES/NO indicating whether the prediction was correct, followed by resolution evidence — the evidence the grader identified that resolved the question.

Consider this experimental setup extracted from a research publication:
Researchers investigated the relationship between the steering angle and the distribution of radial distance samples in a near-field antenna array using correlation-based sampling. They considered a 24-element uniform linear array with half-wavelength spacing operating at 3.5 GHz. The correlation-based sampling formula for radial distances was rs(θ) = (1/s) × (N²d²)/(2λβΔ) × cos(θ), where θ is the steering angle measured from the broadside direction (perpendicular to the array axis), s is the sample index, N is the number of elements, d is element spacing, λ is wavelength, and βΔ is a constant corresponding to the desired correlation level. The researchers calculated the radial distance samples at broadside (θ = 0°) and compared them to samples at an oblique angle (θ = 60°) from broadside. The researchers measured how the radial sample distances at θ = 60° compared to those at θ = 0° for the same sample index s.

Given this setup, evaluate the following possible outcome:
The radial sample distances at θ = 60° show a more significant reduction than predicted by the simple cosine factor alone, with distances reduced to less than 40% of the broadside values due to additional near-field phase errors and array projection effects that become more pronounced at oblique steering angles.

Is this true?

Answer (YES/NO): NO